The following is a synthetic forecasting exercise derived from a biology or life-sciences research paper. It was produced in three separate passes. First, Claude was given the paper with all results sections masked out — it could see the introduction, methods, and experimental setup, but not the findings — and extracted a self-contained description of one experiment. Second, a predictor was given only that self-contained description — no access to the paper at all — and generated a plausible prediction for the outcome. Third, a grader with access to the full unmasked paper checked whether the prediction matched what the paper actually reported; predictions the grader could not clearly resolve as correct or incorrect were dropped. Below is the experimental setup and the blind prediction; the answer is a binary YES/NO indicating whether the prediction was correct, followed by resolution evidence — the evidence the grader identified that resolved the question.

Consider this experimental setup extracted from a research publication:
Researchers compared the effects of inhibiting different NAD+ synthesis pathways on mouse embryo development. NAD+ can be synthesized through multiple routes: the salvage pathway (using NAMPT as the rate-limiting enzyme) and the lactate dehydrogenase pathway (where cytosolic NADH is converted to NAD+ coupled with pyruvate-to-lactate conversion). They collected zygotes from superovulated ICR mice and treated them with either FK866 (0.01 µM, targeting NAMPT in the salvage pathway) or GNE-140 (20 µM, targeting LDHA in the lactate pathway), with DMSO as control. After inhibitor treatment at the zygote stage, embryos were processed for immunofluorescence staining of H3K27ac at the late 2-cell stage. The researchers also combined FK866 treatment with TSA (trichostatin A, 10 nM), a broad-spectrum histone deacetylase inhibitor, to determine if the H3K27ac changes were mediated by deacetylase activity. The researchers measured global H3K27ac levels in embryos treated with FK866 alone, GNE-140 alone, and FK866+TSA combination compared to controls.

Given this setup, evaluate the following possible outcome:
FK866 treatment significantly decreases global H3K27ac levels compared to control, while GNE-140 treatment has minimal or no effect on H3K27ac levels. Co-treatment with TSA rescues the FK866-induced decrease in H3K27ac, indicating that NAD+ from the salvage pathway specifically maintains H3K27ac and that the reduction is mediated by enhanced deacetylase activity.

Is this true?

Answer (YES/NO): NO